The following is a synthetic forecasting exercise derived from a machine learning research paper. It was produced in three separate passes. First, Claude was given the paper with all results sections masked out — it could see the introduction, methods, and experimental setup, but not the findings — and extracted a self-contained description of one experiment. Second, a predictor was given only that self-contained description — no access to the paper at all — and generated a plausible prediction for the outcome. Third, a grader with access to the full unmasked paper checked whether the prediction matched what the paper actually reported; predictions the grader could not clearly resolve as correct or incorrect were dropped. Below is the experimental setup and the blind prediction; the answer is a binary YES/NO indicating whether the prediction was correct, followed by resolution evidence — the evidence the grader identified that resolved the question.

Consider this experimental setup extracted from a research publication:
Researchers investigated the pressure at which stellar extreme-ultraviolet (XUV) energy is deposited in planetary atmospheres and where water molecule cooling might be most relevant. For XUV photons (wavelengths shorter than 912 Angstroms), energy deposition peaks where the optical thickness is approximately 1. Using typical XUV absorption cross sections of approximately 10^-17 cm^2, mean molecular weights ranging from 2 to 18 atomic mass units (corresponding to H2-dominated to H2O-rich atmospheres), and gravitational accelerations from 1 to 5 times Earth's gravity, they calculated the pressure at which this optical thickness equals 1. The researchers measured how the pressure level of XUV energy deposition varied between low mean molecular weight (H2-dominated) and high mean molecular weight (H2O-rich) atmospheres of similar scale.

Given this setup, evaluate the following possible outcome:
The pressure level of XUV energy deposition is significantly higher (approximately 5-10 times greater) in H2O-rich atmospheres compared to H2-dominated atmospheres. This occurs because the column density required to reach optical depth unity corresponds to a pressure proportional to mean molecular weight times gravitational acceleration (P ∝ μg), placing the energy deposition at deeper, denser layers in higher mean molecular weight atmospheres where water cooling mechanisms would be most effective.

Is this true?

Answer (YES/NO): YES